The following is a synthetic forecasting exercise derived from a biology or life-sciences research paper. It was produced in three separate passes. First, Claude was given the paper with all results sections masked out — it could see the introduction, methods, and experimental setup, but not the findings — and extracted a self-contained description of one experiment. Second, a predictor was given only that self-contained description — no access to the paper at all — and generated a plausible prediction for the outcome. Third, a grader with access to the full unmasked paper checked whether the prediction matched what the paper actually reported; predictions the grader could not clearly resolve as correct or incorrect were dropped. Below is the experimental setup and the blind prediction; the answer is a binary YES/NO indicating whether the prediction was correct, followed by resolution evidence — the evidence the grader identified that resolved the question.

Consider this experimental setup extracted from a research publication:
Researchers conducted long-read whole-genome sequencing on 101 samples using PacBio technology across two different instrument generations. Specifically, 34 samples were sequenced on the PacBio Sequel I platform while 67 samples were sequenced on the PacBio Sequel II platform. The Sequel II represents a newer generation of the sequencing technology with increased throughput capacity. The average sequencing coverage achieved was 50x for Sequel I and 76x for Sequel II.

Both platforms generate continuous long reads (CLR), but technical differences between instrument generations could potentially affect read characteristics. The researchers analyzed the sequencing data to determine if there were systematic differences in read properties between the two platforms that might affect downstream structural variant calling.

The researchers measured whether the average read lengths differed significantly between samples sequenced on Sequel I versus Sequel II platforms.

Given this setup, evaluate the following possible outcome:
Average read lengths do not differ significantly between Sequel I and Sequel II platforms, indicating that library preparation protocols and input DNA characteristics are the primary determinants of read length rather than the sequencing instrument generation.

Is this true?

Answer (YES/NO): YES